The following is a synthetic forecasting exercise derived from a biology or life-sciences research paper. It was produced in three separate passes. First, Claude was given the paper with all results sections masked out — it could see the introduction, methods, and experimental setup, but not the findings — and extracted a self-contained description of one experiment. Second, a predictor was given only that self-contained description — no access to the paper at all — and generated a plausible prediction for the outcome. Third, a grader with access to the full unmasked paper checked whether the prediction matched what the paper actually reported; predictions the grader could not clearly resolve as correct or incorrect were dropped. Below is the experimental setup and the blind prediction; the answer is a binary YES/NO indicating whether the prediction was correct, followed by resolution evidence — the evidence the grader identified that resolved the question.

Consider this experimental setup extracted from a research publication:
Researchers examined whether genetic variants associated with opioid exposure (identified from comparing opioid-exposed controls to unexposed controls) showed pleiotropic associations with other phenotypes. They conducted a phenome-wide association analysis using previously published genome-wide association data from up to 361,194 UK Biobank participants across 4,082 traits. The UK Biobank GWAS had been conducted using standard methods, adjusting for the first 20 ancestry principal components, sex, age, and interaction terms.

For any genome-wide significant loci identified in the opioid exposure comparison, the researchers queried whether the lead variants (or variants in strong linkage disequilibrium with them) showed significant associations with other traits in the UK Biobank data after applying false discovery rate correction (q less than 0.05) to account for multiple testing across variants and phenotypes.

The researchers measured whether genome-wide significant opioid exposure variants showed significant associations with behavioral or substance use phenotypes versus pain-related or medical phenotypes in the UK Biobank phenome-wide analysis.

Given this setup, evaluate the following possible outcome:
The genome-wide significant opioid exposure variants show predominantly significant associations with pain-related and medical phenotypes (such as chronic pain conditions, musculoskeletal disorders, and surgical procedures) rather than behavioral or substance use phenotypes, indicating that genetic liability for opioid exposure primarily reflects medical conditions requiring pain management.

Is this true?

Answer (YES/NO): NO